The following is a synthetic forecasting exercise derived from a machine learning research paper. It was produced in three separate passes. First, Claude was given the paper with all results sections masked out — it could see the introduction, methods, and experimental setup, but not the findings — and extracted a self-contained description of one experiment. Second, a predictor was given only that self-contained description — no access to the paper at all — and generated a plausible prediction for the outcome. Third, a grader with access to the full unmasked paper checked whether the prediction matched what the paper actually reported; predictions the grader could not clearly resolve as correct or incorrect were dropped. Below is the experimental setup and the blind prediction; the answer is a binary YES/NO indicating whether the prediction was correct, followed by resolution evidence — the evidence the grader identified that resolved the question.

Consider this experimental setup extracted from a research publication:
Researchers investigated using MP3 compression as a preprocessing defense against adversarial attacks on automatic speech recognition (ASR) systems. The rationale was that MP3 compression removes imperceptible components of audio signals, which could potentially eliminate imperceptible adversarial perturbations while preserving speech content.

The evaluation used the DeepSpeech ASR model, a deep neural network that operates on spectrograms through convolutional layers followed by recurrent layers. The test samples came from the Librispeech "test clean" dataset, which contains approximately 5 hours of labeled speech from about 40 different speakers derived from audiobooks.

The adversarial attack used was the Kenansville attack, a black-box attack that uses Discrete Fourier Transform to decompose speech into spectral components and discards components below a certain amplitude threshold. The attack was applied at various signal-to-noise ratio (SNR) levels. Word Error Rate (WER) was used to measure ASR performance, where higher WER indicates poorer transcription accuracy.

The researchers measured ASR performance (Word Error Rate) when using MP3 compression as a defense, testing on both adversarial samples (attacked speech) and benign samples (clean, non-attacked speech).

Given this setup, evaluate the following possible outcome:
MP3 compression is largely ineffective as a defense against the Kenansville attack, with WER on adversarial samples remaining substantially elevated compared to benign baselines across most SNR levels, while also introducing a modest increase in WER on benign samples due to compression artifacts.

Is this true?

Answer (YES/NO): NO